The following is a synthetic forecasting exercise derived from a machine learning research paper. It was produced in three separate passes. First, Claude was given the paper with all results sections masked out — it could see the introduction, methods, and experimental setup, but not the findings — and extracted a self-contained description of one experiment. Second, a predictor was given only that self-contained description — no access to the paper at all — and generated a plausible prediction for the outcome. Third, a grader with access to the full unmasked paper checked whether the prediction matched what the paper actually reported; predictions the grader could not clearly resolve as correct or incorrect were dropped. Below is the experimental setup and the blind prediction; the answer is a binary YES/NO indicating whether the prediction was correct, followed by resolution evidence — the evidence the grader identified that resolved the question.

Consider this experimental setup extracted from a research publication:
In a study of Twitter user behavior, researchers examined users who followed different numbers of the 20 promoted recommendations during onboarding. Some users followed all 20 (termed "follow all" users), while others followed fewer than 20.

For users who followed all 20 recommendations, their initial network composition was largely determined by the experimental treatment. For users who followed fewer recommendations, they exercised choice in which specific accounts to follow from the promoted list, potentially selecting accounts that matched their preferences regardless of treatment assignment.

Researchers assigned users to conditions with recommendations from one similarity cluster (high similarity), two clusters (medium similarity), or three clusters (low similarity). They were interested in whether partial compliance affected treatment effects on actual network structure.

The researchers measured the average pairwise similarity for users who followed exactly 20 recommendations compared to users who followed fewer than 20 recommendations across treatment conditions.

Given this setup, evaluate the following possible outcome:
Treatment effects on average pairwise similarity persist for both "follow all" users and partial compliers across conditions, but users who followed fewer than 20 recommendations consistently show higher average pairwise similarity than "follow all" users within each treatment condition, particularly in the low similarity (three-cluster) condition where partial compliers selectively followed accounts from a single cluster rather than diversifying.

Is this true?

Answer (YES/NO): NO